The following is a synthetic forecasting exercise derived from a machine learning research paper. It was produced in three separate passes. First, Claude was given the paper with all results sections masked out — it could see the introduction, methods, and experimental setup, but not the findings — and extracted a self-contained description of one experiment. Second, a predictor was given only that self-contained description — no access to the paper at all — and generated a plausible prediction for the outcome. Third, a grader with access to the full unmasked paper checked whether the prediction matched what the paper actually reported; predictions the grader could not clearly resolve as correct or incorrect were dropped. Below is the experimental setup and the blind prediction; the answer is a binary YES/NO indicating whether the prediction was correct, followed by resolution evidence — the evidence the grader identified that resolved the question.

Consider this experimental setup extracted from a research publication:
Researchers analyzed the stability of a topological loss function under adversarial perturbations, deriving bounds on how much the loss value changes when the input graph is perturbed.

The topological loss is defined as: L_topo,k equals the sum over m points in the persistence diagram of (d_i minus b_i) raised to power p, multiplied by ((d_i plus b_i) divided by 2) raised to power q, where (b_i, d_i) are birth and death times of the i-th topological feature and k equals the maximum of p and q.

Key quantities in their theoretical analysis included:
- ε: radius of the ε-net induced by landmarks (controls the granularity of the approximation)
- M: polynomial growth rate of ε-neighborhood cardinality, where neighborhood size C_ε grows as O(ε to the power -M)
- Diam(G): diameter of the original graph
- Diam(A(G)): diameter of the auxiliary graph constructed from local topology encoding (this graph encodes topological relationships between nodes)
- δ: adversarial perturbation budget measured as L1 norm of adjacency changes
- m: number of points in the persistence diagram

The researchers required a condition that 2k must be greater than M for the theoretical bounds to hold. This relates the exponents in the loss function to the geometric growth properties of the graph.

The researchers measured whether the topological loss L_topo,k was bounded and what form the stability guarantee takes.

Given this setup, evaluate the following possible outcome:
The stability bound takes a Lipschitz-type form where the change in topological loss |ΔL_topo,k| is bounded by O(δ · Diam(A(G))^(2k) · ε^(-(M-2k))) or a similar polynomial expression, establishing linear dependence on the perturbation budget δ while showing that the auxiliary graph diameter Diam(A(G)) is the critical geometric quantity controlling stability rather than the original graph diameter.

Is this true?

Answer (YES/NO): NO